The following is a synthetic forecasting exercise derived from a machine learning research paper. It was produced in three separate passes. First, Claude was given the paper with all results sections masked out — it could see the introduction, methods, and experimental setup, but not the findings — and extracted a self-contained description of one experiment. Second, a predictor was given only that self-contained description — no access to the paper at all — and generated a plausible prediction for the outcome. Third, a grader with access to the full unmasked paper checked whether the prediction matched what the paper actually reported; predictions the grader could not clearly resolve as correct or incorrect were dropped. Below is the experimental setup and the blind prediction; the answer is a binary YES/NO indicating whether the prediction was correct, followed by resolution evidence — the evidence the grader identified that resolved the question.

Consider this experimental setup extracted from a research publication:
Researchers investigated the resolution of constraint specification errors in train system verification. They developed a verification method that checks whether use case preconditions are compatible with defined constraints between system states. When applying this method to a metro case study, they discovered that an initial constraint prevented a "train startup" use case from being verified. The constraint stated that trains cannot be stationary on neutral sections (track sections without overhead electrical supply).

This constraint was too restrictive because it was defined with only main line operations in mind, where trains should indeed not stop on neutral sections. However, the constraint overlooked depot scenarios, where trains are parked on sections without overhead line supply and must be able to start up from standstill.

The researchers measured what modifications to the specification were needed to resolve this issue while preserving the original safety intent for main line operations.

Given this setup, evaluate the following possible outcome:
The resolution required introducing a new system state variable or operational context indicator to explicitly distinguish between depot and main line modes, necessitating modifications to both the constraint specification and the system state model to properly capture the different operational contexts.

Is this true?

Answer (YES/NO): YES